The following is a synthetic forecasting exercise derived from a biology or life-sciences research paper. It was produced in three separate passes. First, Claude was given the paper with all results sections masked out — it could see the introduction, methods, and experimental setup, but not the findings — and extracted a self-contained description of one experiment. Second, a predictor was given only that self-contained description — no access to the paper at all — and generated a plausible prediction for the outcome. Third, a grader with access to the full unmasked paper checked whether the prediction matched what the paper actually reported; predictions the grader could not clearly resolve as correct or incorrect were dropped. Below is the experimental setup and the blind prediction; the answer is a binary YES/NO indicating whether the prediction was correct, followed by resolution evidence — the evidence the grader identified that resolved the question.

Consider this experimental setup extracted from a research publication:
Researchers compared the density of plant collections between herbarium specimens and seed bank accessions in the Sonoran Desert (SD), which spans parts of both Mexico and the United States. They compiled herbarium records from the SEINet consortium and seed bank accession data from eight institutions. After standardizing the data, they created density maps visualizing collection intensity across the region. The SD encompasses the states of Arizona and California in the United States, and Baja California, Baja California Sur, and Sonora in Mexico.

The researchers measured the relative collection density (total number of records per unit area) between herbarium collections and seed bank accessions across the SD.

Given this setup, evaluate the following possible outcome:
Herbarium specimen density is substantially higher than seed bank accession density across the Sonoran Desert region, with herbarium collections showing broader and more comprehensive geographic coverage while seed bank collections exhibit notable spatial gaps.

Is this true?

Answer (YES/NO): YES